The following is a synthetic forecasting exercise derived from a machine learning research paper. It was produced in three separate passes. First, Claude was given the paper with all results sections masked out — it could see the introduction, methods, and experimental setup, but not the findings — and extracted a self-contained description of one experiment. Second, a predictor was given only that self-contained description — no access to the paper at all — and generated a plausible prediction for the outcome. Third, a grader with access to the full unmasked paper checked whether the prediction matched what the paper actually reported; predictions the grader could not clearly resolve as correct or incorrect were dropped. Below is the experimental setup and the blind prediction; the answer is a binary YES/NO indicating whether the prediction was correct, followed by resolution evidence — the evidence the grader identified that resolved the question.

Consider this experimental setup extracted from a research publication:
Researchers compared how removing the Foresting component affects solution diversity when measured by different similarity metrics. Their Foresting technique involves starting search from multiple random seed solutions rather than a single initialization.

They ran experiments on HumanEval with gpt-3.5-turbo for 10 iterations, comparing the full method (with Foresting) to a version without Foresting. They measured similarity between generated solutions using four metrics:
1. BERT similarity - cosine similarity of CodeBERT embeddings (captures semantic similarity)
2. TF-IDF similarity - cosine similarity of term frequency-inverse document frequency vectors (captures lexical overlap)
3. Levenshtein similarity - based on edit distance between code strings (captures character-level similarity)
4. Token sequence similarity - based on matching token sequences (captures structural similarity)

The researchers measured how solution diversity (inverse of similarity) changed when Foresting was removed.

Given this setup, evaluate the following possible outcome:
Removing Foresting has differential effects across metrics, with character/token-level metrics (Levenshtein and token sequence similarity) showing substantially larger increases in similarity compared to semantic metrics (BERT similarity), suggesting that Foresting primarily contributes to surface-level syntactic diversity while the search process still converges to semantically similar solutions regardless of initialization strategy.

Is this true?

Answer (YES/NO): NO